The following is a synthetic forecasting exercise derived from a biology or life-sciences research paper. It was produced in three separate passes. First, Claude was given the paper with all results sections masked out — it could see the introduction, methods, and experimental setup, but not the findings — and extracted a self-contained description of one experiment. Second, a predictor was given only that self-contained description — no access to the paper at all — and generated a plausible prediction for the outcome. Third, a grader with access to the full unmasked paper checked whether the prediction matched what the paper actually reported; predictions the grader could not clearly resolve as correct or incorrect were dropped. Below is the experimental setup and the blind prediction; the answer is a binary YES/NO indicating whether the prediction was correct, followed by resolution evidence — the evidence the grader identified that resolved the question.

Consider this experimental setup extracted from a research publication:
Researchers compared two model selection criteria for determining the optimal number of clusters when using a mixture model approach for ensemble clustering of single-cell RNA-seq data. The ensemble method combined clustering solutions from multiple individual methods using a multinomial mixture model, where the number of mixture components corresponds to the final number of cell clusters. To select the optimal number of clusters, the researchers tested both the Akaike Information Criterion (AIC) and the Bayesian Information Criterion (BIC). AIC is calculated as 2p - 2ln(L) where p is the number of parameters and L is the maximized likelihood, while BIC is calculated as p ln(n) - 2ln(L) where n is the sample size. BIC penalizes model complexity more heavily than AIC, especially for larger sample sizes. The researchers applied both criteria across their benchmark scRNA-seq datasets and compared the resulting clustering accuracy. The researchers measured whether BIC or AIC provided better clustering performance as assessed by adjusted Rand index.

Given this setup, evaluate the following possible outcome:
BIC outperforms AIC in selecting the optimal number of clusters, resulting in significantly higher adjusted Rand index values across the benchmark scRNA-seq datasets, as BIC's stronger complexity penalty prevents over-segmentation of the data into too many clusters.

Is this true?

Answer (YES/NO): NO